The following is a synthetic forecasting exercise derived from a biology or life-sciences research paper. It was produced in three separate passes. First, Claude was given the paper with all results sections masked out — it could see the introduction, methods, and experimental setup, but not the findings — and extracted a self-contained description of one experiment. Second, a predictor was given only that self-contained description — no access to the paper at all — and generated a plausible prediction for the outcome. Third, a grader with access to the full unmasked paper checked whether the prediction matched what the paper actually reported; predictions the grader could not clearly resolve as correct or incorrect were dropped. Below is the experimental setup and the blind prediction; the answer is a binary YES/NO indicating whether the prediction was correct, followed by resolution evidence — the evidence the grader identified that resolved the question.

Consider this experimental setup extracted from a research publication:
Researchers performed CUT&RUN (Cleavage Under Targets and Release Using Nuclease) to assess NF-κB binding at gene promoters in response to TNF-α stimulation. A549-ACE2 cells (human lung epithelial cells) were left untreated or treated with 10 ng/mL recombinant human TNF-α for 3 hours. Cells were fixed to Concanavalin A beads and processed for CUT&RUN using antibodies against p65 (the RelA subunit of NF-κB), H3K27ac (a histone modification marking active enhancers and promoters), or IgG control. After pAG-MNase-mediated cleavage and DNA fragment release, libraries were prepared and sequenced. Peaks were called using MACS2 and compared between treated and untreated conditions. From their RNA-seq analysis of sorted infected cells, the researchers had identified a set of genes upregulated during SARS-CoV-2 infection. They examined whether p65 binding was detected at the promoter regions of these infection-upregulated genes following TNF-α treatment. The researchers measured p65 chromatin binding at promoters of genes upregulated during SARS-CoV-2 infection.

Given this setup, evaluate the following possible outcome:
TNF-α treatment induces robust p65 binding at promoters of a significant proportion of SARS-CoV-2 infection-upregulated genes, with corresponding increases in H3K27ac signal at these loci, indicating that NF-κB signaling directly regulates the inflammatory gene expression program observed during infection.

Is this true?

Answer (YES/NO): NO